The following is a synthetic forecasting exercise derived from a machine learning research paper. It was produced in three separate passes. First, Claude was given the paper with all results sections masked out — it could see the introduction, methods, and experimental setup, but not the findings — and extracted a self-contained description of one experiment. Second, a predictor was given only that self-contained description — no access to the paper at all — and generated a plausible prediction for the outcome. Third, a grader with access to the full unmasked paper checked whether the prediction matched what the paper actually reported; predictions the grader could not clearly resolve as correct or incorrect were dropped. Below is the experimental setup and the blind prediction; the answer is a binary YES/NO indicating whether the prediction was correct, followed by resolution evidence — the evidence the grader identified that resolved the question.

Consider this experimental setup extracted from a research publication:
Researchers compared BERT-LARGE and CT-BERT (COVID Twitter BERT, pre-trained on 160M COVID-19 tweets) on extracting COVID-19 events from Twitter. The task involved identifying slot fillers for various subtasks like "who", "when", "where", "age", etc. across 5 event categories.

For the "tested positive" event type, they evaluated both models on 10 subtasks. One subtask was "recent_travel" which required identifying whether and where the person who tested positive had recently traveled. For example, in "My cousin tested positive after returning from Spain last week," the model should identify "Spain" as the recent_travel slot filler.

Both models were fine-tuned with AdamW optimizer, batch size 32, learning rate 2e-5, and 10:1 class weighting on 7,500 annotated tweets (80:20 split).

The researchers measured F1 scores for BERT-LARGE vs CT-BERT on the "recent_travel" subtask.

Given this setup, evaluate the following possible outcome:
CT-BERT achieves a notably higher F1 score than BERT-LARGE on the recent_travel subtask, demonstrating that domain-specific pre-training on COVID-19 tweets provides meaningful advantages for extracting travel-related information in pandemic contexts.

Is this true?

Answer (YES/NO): YES